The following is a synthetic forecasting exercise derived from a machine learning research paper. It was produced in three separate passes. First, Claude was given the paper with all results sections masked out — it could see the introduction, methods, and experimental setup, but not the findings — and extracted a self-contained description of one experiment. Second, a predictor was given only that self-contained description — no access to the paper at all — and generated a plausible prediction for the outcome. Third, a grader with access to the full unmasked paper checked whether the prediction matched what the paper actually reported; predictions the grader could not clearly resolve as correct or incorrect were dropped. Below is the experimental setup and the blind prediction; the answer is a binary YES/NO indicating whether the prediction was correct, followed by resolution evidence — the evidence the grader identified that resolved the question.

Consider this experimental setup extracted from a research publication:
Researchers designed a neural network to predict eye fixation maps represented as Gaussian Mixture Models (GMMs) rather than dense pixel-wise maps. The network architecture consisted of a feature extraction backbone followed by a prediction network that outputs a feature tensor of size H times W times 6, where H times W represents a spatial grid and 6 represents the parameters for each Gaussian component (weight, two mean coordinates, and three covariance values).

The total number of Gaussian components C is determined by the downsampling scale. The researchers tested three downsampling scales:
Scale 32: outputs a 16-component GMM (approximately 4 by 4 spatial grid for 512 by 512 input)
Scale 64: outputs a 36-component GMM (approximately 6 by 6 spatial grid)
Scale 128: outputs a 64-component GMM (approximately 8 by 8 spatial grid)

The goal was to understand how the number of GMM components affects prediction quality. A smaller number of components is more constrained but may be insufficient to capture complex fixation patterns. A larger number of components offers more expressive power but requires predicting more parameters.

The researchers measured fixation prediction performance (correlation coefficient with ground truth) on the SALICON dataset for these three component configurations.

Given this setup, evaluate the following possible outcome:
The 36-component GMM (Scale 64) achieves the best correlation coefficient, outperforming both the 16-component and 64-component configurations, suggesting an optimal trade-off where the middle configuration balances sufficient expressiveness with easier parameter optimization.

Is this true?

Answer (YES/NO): NO